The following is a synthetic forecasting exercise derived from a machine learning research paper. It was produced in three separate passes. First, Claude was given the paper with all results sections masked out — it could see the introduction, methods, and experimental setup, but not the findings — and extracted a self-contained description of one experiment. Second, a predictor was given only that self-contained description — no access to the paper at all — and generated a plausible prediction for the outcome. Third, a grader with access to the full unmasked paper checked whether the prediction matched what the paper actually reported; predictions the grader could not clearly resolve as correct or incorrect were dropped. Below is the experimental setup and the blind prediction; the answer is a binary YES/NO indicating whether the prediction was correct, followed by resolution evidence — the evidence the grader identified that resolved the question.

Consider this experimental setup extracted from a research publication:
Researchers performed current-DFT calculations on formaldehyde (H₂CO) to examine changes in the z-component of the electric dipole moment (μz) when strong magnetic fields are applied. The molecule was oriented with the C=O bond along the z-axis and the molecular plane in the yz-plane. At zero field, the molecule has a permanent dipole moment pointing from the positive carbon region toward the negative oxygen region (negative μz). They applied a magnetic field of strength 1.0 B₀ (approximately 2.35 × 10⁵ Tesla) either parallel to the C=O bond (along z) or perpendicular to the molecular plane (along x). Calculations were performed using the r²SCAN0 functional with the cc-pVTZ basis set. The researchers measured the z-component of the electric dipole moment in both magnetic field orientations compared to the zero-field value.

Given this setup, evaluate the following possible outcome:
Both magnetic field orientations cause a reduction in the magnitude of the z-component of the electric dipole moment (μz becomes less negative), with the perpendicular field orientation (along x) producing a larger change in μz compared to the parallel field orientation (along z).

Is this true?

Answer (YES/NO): NO